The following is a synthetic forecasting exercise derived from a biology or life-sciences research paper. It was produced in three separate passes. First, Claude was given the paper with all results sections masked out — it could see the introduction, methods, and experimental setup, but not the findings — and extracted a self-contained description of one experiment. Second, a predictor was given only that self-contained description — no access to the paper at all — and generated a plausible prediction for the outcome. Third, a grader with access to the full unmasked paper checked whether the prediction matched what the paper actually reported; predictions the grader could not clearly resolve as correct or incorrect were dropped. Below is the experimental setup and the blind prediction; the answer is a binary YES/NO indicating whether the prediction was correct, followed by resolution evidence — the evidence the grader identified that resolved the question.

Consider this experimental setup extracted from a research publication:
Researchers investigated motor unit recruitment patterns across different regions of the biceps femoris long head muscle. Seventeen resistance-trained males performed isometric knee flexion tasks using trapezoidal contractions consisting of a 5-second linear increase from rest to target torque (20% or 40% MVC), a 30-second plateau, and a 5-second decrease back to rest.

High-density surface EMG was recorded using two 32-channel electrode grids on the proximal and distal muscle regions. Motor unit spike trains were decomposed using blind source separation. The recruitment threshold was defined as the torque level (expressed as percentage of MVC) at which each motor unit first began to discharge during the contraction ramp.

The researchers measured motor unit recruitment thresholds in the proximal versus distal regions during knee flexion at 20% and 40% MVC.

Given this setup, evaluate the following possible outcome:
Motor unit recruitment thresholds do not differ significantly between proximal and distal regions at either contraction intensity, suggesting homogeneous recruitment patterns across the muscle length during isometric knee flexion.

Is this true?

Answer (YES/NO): YES